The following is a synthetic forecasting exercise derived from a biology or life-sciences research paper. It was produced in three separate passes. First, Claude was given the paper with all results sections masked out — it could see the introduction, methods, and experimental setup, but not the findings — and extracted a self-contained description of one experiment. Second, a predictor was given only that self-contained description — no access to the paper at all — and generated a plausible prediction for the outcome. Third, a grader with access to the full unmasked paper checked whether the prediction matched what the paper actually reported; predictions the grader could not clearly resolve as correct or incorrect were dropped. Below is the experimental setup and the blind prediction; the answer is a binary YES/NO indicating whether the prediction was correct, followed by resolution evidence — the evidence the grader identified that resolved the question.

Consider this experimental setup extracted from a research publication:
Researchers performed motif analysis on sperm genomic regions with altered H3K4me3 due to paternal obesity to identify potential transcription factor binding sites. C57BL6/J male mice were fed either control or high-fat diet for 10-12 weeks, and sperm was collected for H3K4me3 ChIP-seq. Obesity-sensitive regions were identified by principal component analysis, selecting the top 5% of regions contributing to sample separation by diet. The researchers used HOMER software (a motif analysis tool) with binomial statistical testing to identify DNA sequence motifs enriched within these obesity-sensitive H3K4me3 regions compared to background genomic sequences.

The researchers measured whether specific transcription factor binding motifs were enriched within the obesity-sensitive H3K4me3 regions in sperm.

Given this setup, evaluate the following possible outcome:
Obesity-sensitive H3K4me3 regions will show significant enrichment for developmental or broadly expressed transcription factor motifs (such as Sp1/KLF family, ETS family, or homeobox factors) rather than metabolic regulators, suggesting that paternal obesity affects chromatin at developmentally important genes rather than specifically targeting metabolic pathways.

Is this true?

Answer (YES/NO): YES